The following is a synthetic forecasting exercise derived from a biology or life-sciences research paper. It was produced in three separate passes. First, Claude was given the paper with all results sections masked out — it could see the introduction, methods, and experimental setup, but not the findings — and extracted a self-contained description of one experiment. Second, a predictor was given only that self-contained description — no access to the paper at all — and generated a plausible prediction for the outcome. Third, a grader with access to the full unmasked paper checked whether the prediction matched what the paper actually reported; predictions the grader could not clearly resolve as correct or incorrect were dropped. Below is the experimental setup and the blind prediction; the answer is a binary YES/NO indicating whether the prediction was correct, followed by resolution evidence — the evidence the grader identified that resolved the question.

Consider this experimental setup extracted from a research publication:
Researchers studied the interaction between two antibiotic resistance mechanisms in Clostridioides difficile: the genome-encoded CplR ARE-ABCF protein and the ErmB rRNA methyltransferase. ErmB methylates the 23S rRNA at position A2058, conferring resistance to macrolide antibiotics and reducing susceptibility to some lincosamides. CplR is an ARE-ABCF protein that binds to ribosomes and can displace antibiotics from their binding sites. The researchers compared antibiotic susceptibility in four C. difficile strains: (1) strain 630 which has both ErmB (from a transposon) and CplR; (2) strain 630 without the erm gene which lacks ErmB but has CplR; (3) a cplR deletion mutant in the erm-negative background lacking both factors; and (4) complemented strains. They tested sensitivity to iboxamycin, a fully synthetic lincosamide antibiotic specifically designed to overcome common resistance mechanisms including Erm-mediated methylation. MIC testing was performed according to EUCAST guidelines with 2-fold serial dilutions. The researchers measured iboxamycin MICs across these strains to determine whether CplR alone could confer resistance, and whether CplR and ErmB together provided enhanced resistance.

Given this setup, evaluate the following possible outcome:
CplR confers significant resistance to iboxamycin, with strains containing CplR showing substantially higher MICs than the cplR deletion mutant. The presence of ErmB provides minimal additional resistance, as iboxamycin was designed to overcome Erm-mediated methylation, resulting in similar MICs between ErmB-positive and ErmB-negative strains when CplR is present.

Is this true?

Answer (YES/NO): NO